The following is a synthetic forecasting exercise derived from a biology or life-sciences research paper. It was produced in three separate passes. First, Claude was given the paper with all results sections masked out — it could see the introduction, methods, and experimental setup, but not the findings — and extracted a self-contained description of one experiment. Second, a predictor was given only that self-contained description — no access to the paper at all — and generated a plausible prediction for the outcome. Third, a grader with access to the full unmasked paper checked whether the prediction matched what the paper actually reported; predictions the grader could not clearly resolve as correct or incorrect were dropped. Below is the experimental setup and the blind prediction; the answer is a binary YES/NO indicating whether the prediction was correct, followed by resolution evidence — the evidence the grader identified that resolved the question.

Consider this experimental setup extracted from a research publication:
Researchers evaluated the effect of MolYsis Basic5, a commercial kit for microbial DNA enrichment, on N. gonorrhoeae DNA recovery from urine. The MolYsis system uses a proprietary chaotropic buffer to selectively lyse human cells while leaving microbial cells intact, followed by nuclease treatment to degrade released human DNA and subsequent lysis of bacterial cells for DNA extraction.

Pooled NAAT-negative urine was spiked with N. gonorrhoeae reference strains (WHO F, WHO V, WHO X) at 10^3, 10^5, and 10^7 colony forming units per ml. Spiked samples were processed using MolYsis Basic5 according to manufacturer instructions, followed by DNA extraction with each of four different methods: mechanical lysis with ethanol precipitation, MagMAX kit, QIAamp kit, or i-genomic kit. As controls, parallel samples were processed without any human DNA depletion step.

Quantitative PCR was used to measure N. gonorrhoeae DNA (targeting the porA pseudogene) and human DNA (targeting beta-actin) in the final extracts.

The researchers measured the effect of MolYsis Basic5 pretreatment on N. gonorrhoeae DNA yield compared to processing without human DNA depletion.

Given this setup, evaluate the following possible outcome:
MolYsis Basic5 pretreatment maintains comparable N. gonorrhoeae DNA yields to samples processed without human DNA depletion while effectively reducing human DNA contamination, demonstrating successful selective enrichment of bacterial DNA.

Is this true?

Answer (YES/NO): NO